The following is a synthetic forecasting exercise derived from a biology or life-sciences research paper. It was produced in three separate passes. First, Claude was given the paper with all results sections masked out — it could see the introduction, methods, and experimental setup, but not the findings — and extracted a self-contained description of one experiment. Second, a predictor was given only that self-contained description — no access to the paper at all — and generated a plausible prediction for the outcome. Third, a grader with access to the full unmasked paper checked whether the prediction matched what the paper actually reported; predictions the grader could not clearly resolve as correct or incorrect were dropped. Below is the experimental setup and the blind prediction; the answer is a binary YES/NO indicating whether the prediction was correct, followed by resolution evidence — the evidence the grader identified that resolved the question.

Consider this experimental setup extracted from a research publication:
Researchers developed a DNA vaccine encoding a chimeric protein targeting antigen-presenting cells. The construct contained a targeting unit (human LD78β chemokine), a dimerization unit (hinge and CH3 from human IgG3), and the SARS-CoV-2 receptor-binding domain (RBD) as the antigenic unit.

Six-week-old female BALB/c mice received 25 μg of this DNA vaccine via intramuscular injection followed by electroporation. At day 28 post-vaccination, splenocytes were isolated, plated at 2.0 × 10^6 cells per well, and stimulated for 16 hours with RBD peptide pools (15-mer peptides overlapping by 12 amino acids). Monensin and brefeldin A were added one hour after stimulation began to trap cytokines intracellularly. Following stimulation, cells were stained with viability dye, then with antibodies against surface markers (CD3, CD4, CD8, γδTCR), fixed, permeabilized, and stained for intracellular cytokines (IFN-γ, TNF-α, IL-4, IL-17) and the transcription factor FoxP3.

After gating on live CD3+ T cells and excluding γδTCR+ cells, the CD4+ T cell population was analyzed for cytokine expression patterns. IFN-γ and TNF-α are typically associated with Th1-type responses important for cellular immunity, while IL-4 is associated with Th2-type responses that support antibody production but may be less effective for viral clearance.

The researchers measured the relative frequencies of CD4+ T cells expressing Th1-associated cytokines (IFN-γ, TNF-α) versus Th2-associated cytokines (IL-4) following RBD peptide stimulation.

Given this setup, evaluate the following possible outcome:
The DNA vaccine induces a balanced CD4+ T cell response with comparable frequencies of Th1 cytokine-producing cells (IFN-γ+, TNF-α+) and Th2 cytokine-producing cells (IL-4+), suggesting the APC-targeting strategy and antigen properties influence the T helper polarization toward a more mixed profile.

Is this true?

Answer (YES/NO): NO